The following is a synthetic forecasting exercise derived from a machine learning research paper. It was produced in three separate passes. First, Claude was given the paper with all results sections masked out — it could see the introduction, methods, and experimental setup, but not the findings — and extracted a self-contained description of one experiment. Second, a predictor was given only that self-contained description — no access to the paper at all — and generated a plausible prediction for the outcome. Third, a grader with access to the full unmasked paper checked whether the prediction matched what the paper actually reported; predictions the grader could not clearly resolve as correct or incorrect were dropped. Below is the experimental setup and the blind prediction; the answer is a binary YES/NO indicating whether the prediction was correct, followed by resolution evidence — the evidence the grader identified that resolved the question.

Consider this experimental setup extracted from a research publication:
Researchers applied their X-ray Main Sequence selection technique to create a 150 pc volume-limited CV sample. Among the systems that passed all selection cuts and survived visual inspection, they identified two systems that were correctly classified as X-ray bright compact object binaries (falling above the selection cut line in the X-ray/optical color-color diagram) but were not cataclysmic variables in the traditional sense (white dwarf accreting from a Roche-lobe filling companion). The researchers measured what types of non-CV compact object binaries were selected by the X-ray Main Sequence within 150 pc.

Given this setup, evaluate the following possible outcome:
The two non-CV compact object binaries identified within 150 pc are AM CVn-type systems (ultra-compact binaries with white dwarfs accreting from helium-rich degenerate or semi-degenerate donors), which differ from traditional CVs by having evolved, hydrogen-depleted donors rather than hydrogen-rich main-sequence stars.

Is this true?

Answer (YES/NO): NO